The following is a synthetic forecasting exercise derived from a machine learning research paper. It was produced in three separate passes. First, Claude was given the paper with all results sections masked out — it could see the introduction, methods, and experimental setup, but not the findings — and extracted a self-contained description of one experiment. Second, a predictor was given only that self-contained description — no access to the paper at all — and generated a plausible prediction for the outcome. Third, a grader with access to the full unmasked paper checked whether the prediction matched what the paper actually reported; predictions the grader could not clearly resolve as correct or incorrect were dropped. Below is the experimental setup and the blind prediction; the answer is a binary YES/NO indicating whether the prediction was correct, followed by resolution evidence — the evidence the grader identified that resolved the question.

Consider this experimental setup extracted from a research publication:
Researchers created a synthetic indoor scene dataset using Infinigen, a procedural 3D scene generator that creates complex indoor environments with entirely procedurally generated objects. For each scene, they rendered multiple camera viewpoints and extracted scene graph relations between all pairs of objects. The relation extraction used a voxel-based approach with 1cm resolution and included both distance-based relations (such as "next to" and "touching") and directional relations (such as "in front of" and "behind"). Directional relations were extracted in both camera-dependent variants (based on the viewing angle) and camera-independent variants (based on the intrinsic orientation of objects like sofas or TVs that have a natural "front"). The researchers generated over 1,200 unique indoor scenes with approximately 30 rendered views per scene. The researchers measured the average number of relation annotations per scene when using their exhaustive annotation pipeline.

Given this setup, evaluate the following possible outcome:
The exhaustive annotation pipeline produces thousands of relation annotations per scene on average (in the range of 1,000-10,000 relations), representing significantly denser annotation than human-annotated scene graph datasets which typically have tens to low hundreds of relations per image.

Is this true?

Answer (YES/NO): NO